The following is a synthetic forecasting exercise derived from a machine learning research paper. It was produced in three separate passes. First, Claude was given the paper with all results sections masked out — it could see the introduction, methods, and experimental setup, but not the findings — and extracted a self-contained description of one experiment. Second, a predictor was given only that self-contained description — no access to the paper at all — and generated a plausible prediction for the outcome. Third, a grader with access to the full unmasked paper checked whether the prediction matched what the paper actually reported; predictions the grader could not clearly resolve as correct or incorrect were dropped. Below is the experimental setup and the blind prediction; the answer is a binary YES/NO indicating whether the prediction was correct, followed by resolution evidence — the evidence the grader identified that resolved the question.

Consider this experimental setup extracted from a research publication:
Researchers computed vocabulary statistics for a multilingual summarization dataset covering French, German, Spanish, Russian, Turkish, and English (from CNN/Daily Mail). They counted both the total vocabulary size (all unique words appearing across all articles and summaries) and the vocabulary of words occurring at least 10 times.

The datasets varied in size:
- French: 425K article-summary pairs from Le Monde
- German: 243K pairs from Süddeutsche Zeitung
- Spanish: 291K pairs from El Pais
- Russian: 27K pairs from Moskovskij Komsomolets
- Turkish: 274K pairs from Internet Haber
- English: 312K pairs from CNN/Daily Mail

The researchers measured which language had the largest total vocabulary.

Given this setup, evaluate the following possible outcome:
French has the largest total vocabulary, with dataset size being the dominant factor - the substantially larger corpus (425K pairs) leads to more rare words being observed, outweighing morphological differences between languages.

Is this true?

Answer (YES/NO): NO